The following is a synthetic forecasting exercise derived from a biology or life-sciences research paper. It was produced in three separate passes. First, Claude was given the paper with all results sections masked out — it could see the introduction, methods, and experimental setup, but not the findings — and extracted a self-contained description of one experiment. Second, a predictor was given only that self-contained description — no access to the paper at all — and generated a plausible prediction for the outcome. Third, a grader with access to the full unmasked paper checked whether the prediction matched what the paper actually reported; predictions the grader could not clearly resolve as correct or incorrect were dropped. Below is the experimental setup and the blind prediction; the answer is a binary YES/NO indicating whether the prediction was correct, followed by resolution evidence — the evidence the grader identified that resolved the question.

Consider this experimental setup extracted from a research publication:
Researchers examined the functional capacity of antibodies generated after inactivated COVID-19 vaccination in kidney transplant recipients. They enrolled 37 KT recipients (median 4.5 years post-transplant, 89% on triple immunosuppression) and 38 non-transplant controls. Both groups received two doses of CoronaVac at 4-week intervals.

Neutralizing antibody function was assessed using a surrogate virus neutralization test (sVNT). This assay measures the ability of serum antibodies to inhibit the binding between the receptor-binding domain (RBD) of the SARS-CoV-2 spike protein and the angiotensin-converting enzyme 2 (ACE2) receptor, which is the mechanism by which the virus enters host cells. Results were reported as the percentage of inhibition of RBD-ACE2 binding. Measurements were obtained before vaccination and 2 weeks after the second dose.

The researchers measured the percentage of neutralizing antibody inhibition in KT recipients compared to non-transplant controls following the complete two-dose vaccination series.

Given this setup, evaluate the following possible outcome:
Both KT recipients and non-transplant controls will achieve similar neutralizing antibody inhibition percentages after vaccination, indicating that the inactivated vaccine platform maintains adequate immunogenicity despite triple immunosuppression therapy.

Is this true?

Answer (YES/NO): NO